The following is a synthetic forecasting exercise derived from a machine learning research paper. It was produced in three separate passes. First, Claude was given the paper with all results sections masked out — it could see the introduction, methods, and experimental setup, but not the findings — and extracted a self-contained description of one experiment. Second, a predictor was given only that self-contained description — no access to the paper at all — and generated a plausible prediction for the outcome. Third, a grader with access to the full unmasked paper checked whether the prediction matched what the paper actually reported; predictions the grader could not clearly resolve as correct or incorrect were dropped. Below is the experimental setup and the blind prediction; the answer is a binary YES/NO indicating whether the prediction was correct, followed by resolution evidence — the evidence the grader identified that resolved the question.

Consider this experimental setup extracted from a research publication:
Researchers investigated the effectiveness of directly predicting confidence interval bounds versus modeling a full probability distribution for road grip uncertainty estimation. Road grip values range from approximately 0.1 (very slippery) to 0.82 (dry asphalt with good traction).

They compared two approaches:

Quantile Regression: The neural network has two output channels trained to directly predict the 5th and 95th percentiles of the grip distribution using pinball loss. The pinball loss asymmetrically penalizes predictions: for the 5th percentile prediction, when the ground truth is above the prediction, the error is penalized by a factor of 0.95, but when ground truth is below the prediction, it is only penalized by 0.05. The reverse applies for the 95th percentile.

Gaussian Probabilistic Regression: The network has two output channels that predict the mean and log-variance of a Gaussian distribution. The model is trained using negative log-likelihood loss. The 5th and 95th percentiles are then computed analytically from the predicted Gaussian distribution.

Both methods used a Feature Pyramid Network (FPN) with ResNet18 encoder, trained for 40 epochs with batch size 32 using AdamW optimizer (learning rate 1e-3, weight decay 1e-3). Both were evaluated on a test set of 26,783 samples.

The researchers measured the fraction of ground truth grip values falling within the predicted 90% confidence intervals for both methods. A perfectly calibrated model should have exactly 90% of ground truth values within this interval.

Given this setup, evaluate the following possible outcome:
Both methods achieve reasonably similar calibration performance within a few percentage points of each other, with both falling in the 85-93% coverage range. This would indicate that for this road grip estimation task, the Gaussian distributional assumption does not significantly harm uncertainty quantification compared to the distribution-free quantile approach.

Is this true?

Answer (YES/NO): NO